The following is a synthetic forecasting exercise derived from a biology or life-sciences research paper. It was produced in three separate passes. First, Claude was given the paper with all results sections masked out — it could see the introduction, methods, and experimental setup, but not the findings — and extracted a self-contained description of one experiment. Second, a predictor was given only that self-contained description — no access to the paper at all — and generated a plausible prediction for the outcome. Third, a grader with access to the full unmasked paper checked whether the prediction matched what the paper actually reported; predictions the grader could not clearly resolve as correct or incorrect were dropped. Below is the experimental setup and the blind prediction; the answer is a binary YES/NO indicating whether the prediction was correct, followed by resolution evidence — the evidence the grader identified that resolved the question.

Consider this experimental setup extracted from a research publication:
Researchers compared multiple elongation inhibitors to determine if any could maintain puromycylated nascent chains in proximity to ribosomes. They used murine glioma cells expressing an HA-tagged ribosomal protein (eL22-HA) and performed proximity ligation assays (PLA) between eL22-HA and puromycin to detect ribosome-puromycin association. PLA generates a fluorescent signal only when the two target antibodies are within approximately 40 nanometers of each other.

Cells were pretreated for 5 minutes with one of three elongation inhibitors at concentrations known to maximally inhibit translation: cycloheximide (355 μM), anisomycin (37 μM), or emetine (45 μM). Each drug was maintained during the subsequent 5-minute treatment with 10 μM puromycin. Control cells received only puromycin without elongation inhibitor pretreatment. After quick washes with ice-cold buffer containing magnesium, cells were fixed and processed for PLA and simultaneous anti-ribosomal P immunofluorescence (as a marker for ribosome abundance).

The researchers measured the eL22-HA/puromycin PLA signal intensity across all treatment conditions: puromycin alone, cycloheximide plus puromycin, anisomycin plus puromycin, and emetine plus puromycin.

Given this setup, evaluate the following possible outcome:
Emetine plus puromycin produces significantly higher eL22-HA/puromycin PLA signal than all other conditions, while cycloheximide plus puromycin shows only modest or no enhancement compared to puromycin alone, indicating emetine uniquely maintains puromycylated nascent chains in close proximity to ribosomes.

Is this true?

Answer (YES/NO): NO